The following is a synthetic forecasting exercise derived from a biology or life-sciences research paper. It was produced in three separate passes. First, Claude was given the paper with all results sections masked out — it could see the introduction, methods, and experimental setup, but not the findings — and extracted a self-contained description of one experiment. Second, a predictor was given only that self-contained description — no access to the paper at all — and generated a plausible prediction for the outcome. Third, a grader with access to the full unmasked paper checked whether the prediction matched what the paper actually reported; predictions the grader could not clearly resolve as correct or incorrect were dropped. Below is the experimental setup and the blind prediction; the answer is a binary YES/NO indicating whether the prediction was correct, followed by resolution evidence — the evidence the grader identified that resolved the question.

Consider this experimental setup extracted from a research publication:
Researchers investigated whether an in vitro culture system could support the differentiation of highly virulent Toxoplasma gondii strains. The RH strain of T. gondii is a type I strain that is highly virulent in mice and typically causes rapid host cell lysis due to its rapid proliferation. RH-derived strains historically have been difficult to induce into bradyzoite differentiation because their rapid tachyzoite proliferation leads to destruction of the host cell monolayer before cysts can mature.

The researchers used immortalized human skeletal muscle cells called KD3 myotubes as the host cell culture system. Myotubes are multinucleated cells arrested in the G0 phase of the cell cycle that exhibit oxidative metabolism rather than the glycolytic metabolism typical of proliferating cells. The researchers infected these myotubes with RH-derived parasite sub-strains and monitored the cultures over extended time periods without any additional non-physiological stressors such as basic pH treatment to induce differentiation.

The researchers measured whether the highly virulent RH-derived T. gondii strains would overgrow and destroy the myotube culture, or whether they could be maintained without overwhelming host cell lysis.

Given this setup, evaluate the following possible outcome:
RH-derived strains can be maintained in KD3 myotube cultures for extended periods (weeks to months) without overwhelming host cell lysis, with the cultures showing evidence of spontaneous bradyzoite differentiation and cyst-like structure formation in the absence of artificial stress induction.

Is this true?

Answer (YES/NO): YES